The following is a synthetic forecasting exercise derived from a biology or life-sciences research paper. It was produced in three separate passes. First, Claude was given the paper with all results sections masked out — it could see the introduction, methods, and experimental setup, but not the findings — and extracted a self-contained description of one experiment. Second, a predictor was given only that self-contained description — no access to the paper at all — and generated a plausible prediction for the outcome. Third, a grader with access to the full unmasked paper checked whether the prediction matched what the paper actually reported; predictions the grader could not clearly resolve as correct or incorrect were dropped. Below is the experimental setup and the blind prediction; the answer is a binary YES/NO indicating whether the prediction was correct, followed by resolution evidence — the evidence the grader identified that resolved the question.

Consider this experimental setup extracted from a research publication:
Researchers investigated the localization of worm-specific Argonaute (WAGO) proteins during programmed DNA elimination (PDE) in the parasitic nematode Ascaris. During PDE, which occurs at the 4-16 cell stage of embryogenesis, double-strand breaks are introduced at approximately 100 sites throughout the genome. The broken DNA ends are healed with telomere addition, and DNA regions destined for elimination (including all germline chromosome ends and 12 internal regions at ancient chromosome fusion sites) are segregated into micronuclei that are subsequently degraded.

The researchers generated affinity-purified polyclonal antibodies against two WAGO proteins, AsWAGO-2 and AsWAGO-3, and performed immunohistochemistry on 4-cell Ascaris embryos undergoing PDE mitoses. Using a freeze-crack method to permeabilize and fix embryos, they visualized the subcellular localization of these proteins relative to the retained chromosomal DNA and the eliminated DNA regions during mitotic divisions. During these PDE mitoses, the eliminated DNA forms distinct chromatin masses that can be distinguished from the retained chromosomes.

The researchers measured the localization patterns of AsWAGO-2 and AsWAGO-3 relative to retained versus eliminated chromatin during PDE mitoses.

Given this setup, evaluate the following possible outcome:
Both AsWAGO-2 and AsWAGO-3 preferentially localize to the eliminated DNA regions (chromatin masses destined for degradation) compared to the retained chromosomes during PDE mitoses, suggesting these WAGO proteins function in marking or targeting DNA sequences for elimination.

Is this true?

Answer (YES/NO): NO